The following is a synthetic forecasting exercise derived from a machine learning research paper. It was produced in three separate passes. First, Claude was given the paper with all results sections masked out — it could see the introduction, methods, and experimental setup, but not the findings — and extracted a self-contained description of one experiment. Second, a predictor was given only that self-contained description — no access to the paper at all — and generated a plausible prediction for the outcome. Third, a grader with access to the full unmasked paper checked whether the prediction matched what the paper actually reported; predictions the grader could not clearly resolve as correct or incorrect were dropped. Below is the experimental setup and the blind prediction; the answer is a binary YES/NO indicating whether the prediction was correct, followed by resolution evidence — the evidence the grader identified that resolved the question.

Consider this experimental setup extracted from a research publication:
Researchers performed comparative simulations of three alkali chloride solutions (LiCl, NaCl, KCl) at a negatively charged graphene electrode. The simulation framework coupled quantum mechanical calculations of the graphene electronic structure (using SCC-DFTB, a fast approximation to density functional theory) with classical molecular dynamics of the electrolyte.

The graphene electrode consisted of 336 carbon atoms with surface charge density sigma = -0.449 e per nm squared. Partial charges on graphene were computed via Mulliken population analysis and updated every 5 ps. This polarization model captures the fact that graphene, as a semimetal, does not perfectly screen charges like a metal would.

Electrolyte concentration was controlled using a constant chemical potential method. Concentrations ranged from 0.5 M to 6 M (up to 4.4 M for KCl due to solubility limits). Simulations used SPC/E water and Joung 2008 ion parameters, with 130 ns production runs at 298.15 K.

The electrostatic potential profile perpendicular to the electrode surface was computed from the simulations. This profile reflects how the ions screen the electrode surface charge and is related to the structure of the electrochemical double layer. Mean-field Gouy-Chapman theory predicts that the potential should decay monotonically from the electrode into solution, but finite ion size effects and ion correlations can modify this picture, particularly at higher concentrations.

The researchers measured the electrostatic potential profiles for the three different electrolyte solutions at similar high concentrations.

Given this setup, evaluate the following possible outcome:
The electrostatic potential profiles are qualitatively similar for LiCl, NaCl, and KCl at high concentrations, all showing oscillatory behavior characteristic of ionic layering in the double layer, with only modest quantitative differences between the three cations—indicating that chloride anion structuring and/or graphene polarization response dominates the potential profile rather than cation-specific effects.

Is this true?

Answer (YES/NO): NO